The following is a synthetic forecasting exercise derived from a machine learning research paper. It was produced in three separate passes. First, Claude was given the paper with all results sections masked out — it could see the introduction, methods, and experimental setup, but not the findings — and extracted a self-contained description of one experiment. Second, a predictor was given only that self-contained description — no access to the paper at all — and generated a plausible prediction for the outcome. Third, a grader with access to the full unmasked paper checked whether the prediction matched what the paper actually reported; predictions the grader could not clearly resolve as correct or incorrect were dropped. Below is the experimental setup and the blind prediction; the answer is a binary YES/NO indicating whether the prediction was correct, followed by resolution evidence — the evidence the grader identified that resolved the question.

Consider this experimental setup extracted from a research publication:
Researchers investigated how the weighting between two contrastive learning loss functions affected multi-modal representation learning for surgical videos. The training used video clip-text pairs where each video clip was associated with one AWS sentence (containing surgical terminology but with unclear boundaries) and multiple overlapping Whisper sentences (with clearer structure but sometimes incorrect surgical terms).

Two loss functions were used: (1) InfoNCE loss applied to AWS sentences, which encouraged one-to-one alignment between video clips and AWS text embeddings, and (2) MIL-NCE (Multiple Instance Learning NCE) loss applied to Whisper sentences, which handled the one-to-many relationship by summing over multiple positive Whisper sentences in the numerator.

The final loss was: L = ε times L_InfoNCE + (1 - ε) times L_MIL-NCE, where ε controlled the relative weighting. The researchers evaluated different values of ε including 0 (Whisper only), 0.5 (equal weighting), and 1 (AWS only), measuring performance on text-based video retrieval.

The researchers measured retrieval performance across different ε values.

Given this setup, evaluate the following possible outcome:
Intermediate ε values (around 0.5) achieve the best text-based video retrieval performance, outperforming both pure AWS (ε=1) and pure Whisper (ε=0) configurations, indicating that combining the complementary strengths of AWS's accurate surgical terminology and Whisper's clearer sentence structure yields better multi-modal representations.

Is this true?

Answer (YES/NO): YES